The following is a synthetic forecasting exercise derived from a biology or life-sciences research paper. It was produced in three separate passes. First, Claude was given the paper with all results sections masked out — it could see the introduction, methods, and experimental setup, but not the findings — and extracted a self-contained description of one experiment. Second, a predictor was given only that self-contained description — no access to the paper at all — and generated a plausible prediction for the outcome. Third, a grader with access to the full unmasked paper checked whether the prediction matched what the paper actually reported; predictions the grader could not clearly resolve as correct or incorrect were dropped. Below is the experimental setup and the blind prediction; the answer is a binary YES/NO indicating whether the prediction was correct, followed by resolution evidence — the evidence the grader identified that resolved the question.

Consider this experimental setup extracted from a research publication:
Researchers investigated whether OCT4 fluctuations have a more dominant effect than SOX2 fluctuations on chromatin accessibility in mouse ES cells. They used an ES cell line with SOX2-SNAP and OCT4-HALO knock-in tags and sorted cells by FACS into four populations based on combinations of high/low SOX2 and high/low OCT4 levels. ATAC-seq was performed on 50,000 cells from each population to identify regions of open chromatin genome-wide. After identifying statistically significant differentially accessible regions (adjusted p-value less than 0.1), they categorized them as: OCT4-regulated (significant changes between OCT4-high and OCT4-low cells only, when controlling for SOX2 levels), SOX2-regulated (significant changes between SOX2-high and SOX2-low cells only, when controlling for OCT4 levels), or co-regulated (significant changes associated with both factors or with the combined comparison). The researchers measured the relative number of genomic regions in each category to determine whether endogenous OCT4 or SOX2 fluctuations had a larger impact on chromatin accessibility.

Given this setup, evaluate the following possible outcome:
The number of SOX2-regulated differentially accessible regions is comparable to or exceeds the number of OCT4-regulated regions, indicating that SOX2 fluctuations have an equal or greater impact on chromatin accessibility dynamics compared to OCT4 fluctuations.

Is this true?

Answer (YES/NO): YES